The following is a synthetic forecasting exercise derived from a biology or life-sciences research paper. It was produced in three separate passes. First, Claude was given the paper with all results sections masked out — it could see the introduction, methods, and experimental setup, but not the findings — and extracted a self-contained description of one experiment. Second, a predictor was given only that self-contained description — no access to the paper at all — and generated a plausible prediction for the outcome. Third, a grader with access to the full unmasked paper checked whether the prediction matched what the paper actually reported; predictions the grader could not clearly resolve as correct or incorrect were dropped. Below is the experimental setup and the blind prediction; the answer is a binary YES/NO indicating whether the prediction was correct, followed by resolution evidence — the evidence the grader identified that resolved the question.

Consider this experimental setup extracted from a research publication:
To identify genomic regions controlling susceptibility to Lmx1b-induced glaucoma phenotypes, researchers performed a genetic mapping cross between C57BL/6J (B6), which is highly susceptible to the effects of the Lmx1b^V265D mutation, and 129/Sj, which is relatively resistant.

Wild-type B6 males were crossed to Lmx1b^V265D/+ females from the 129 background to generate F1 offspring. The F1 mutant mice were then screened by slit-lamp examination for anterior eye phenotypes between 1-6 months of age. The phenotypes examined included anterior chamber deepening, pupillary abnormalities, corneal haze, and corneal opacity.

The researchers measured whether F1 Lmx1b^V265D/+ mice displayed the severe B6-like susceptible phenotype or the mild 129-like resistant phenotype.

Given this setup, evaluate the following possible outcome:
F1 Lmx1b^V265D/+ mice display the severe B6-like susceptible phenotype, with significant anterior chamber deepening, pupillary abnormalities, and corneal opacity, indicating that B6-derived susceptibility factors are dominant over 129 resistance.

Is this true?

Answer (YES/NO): NO